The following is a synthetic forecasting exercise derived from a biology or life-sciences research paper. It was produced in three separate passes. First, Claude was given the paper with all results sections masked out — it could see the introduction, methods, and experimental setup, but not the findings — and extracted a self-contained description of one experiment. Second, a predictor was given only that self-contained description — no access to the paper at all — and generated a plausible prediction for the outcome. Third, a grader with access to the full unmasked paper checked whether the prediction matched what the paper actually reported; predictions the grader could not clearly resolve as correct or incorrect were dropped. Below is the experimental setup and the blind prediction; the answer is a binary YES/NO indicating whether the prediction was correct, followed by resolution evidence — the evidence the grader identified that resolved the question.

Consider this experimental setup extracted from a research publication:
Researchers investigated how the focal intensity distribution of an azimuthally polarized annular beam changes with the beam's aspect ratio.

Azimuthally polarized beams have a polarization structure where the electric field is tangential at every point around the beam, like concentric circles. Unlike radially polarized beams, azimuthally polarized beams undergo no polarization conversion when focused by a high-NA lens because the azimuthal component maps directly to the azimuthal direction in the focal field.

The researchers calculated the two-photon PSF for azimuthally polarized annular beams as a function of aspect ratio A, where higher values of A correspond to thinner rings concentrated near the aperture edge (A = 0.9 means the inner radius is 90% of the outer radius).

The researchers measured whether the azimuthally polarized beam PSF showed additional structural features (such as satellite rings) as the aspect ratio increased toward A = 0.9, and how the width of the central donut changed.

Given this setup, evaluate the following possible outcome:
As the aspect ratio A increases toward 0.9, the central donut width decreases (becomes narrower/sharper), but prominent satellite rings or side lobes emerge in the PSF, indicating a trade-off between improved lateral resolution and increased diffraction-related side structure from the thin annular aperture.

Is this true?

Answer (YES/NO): NO